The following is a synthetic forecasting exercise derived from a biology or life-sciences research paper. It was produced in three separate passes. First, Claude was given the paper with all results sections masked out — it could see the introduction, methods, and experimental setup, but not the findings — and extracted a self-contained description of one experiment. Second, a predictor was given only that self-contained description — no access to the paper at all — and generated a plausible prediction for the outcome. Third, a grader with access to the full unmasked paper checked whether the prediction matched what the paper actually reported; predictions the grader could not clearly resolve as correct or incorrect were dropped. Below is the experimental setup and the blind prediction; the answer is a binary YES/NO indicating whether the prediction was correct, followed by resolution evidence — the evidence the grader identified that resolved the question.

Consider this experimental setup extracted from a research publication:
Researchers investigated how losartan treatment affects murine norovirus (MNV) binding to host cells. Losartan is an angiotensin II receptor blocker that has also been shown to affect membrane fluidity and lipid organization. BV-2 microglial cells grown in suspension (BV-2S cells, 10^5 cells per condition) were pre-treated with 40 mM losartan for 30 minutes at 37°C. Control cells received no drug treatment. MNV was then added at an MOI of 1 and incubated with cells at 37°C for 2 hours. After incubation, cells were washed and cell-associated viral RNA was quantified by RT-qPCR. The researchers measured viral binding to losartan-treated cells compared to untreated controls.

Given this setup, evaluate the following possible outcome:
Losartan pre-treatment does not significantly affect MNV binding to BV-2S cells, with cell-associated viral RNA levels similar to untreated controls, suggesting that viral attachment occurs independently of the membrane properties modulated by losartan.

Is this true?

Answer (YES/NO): NO